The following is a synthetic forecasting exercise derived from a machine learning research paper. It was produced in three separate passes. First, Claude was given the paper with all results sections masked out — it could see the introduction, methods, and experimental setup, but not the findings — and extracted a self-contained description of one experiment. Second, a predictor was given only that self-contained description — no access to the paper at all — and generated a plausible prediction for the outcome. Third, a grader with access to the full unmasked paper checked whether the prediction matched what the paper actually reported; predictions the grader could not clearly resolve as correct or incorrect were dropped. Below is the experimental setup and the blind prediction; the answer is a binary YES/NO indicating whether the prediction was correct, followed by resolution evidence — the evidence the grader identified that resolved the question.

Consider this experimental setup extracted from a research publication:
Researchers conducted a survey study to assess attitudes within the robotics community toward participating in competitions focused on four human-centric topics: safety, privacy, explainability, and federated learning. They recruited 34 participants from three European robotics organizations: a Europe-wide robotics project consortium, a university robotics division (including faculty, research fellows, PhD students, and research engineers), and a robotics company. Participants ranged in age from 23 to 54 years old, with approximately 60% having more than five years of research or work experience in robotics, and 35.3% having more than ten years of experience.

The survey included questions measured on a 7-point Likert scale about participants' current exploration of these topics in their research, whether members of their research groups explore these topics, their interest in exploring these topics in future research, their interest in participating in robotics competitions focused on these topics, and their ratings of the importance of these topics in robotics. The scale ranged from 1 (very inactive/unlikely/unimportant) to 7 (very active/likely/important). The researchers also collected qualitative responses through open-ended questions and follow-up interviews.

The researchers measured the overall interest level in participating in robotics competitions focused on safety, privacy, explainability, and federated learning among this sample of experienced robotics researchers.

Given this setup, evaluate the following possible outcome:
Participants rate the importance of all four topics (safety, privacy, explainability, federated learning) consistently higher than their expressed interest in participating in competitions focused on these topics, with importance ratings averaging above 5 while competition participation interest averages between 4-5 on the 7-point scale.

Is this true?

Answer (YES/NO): NO